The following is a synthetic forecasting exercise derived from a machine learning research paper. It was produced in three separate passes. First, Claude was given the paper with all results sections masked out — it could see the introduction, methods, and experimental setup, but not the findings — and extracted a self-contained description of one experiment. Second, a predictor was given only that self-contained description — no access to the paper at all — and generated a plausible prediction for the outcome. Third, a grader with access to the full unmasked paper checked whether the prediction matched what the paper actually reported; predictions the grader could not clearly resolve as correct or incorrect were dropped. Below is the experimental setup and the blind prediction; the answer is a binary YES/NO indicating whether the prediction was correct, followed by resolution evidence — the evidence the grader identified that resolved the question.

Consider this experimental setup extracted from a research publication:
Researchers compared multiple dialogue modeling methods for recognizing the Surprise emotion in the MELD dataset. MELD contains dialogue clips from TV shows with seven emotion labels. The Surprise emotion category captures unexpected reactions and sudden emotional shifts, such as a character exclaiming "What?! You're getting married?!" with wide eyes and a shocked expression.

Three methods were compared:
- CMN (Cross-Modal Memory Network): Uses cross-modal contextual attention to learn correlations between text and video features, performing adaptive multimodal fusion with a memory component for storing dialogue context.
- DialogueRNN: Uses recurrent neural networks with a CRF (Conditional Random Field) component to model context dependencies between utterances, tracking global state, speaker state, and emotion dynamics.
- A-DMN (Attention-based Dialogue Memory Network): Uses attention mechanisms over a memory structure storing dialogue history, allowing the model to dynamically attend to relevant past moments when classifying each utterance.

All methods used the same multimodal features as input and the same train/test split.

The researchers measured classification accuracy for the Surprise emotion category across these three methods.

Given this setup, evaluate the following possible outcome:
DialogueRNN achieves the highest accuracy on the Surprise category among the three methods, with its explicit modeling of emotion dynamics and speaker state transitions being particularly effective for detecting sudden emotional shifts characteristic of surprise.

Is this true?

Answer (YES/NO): NO